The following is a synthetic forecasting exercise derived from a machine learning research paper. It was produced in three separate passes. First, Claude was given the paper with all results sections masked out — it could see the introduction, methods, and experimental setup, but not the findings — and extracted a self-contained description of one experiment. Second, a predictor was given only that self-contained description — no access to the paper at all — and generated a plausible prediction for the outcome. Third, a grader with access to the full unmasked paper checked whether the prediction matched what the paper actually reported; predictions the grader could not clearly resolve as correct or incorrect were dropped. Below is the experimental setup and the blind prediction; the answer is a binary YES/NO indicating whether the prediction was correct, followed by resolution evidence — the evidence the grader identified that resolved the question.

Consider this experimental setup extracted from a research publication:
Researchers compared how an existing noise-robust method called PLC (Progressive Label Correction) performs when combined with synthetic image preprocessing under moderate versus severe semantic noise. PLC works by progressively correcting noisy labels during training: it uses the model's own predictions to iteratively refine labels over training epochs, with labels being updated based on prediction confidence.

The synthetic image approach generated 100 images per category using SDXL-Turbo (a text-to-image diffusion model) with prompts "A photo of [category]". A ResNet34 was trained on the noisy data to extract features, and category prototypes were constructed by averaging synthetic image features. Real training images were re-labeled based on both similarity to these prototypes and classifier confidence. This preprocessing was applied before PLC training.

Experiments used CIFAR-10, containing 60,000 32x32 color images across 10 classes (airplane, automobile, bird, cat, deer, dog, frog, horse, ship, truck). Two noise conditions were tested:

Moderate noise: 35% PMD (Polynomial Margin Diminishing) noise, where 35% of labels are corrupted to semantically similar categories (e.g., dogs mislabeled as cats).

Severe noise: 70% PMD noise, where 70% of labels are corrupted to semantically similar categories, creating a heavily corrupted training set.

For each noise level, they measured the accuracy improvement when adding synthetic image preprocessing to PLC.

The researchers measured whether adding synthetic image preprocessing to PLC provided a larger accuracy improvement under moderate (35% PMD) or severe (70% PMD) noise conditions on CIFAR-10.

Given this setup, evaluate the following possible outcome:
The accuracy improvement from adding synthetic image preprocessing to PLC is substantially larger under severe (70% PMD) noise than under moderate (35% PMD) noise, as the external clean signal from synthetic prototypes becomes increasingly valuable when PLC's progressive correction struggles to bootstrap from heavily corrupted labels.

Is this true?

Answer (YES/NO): YES